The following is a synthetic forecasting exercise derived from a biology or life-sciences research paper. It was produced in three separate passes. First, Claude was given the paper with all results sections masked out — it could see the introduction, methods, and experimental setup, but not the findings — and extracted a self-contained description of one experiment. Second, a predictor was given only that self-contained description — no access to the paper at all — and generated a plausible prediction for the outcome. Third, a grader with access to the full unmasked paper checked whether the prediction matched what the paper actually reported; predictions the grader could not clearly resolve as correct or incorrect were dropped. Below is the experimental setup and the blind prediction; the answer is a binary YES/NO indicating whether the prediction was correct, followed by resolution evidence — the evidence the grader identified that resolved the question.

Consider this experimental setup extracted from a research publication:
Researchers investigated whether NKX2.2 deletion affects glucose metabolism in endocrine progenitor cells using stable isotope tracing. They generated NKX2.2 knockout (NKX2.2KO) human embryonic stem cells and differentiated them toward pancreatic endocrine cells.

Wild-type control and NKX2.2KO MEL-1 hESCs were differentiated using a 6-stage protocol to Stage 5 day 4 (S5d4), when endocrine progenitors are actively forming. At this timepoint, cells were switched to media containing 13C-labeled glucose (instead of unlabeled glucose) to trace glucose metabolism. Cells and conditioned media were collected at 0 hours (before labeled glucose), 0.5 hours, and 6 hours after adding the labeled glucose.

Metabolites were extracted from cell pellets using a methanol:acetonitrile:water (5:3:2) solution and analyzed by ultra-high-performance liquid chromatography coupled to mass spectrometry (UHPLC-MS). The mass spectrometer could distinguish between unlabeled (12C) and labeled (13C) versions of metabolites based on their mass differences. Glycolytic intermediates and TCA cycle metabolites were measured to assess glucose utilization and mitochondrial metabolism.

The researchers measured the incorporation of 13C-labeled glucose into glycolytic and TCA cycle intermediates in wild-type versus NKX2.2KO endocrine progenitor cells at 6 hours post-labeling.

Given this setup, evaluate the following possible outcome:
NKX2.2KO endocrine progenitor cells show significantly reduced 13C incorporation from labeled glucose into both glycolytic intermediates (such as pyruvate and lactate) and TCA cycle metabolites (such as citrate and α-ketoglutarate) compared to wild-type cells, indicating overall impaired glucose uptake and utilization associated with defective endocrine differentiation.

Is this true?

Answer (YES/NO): NO